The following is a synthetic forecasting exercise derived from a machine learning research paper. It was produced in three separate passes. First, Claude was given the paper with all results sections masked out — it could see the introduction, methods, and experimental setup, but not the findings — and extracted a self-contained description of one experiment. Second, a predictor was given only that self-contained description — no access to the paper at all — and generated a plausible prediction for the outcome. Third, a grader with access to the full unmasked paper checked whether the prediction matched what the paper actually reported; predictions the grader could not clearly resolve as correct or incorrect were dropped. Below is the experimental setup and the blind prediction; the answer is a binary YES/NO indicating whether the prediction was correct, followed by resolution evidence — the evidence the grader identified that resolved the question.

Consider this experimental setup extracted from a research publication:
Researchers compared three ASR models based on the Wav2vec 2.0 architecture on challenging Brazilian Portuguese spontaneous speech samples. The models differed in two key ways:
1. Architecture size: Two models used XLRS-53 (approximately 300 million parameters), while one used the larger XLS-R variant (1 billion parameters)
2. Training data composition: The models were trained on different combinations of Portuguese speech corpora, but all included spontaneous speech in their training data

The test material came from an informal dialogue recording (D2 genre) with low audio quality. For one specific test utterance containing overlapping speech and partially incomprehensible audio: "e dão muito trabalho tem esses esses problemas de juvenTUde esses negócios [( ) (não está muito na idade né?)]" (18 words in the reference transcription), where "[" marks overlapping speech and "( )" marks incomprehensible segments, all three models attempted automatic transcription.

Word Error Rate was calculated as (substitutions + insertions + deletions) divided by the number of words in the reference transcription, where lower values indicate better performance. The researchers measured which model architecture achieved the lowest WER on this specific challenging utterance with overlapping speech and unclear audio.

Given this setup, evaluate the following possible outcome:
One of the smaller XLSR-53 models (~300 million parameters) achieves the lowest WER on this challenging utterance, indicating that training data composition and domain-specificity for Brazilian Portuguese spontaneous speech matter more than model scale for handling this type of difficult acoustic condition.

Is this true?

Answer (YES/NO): NO